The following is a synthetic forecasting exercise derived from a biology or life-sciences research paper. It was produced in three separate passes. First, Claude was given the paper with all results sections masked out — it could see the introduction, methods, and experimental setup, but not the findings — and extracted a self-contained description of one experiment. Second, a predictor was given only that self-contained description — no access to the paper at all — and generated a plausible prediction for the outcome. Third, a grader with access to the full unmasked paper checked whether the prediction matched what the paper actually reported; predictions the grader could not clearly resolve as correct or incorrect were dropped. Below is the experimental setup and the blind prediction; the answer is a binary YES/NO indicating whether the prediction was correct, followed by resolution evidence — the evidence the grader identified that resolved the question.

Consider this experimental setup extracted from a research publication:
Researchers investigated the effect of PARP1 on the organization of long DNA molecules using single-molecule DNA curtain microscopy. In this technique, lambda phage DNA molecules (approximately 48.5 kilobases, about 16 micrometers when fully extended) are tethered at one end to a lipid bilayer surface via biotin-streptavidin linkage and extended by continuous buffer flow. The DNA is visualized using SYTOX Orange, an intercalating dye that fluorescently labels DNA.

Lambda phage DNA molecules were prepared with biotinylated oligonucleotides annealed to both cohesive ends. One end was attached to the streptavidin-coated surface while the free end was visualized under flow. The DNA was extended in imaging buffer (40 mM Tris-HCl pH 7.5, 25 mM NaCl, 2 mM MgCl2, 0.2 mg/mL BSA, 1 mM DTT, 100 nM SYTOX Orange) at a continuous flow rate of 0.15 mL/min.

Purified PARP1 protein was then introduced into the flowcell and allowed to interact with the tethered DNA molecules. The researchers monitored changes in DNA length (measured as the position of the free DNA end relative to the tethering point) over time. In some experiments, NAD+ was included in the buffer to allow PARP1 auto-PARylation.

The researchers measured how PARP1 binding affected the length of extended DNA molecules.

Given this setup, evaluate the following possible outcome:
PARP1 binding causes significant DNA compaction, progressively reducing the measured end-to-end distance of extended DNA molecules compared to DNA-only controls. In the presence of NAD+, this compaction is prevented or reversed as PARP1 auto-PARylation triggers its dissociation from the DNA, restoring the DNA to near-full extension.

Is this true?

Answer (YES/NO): NO